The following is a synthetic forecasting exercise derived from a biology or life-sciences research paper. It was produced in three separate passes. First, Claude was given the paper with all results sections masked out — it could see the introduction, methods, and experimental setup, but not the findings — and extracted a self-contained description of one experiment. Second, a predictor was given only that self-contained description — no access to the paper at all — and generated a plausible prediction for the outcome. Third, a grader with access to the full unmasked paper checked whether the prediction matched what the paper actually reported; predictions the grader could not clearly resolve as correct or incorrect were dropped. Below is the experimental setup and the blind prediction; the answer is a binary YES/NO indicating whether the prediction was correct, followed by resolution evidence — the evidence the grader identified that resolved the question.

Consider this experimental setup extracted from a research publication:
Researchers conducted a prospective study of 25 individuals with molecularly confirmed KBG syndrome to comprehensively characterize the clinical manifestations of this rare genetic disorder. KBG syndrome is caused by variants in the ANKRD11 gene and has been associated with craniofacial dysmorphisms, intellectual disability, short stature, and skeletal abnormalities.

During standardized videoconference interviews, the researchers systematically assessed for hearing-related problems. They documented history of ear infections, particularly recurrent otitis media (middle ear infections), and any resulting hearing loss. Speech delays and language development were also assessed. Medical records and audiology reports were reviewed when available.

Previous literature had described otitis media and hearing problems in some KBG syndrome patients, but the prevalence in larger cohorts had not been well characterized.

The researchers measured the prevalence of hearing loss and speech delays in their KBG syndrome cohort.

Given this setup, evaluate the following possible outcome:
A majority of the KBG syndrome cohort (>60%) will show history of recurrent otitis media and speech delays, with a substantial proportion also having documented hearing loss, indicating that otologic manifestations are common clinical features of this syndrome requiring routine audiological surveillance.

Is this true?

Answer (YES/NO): NO